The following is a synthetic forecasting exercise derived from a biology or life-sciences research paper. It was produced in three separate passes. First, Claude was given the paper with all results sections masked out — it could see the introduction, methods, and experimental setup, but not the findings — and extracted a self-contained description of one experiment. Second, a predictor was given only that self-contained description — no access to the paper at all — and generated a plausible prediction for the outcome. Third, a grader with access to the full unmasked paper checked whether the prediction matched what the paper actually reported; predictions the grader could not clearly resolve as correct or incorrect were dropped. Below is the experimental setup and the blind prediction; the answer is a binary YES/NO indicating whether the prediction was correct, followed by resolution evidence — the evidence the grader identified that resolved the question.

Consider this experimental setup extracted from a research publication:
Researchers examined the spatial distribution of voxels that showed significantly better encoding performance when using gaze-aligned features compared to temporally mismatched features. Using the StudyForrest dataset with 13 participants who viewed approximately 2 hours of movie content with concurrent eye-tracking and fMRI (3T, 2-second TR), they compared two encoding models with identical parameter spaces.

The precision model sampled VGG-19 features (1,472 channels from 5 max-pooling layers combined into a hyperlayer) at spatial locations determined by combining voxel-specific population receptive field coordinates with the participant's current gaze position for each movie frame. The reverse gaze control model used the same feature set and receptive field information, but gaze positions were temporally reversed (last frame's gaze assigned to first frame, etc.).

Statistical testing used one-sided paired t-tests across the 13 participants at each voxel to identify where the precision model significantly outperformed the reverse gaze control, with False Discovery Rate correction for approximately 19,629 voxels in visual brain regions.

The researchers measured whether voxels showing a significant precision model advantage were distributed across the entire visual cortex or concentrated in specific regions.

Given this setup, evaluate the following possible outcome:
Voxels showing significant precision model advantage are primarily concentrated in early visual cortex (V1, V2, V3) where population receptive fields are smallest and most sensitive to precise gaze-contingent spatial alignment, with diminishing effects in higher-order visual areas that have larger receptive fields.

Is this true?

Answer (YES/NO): YES